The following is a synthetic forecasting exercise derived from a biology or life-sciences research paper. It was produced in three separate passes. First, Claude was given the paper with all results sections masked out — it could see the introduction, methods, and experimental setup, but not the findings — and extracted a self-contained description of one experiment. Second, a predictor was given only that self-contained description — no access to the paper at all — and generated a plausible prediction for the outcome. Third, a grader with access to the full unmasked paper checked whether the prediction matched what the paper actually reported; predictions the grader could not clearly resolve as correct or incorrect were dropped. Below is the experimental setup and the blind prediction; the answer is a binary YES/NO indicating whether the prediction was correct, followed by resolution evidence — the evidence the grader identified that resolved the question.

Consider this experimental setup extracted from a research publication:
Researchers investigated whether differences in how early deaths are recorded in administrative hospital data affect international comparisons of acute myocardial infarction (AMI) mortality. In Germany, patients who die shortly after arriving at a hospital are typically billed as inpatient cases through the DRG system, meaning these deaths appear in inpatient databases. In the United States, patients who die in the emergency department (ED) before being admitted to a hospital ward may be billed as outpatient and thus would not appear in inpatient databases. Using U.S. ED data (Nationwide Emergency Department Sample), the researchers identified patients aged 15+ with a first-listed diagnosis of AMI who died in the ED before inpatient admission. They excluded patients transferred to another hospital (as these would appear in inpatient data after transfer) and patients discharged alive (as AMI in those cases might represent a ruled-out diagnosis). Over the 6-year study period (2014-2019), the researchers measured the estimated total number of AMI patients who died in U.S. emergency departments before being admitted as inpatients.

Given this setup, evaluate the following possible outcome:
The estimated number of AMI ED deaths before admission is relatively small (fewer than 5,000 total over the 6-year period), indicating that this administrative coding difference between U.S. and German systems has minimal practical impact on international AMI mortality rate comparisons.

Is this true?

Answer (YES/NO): NO